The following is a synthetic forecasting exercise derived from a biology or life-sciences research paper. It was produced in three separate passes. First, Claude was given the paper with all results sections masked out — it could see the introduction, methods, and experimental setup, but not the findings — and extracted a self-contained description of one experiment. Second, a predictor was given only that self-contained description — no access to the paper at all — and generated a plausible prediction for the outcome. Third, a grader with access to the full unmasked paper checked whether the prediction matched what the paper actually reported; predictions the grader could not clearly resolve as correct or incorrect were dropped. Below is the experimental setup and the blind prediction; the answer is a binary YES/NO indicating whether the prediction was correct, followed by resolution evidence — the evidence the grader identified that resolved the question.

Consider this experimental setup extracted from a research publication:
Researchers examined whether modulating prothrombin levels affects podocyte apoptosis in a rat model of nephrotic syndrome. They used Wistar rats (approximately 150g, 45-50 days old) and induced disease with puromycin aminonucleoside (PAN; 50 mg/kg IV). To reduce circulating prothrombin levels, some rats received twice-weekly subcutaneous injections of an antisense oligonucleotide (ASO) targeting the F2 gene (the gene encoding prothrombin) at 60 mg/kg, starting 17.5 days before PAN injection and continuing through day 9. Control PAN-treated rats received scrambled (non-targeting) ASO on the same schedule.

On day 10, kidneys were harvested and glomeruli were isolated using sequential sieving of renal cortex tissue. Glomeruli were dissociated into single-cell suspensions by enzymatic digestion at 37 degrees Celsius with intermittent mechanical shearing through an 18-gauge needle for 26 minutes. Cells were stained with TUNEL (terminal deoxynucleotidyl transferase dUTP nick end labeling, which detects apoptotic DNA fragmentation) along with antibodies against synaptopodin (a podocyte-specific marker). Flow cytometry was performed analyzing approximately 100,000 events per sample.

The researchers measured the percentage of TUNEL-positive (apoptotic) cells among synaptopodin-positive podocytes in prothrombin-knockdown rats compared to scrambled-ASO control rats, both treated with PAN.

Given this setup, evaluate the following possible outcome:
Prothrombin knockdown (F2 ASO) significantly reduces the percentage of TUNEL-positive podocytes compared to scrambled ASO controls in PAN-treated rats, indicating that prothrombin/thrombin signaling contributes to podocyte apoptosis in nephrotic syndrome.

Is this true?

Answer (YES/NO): YES